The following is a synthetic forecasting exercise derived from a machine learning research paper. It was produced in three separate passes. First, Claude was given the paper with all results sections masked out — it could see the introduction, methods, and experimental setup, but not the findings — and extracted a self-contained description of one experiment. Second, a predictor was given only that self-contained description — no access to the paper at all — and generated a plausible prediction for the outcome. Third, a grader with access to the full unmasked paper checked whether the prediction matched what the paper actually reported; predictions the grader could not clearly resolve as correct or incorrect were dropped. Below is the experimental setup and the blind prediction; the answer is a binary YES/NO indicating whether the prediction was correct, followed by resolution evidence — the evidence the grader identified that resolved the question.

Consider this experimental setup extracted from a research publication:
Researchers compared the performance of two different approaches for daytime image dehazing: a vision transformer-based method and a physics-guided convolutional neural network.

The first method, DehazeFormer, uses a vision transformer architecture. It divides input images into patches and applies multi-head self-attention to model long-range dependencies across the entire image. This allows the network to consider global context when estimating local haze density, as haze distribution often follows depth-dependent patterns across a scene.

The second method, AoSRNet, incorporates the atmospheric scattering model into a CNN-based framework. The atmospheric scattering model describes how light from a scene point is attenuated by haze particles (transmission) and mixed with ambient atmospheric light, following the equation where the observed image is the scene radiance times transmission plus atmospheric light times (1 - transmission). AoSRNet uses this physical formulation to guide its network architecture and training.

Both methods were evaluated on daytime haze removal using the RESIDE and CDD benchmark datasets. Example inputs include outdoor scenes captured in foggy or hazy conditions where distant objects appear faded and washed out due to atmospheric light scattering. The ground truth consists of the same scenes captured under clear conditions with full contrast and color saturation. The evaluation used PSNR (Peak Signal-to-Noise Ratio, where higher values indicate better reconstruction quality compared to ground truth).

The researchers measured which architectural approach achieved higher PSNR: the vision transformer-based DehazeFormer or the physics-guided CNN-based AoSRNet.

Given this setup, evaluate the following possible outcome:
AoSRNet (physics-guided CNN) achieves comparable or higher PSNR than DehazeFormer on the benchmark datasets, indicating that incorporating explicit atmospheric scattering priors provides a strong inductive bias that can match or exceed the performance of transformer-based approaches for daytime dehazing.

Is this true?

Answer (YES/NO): YES